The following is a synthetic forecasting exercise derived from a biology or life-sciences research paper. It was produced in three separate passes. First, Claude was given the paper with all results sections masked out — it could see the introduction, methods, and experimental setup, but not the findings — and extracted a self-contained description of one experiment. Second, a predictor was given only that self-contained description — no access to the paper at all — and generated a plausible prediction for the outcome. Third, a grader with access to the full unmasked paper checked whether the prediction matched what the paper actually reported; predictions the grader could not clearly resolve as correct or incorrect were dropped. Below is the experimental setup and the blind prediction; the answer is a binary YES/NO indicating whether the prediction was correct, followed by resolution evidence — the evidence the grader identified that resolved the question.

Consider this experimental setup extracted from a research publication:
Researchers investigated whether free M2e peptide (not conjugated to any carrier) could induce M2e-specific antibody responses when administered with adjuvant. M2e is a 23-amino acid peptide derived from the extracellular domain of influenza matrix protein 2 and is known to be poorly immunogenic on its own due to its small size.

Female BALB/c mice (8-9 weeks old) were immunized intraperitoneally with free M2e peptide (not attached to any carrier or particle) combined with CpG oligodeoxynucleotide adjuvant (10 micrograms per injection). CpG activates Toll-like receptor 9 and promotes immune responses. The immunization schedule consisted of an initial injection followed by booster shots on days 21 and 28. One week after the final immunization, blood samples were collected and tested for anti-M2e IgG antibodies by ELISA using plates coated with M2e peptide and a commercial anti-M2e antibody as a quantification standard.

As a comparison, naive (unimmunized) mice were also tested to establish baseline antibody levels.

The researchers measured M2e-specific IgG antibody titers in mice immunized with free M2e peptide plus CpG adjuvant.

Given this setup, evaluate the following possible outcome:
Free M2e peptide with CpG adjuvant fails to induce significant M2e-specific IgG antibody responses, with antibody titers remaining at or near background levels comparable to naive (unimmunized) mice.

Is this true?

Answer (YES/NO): NO